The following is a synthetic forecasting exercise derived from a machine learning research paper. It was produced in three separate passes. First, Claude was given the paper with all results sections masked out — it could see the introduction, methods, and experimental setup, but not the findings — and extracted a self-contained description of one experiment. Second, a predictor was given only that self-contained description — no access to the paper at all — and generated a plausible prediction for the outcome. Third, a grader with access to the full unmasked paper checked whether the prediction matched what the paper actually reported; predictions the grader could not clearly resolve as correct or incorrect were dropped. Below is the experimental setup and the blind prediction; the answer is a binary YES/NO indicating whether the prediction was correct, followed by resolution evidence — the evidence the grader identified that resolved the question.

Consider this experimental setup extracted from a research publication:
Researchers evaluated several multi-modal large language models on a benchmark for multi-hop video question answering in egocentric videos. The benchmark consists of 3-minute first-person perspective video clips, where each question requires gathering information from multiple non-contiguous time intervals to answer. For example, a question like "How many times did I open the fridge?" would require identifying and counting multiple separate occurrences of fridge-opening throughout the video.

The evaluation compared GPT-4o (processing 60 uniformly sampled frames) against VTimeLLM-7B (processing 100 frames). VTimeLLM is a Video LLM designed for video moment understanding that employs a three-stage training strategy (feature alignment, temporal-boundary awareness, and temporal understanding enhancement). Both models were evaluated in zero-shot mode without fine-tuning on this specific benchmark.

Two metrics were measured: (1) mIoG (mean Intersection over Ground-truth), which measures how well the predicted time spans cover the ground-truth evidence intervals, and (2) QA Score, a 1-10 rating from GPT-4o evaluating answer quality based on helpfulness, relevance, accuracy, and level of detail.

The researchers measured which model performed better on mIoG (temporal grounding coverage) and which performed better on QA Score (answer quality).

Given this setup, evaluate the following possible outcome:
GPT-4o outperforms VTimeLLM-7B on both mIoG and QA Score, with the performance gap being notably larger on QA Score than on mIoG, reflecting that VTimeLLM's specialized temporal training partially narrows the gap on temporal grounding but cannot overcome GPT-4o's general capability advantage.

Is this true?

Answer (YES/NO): NO